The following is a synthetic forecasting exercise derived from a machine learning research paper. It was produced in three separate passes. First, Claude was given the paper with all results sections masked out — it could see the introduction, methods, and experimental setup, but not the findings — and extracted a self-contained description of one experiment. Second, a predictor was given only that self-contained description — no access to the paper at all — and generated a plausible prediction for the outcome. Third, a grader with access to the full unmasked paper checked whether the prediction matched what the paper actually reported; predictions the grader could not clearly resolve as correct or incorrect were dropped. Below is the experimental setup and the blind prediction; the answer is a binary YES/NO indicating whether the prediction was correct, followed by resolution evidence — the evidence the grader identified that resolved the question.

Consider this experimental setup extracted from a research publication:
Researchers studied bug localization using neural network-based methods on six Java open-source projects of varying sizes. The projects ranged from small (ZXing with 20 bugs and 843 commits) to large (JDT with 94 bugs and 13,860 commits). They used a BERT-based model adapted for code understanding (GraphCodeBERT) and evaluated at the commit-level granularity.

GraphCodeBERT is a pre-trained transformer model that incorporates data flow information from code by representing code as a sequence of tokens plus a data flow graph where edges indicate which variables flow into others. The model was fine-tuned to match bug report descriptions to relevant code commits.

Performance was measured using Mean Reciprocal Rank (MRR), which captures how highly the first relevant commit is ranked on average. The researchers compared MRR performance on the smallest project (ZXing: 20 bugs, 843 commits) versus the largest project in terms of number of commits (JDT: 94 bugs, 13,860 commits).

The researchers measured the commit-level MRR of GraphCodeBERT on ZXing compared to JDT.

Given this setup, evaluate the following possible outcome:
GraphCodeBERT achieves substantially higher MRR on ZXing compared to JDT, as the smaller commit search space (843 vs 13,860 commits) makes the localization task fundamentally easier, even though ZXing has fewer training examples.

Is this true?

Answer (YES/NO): YES